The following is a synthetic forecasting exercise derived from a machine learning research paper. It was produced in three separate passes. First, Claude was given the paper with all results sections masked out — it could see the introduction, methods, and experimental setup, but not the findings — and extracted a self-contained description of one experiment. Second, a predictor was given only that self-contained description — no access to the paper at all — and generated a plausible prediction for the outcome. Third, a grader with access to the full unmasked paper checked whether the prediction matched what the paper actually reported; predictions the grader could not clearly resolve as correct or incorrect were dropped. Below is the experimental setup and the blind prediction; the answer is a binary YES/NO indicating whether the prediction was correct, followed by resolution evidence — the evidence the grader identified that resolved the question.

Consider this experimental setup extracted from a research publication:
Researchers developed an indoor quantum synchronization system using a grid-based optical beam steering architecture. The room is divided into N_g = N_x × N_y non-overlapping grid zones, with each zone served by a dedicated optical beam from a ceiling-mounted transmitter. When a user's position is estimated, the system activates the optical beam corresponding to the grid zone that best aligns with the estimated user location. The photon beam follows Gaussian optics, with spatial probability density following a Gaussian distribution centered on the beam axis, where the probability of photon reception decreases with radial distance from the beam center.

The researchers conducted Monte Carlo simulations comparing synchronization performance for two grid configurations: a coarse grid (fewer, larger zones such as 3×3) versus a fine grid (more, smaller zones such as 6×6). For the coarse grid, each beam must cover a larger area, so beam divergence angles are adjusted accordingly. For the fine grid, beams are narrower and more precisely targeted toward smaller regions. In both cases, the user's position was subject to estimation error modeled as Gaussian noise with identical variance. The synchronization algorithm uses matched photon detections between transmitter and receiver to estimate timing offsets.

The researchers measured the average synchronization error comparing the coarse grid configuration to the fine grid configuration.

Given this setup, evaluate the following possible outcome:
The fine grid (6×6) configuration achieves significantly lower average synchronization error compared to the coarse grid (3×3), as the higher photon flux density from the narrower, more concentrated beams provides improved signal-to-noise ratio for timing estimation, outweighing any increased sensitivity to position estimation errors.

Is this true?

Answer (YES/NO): YES